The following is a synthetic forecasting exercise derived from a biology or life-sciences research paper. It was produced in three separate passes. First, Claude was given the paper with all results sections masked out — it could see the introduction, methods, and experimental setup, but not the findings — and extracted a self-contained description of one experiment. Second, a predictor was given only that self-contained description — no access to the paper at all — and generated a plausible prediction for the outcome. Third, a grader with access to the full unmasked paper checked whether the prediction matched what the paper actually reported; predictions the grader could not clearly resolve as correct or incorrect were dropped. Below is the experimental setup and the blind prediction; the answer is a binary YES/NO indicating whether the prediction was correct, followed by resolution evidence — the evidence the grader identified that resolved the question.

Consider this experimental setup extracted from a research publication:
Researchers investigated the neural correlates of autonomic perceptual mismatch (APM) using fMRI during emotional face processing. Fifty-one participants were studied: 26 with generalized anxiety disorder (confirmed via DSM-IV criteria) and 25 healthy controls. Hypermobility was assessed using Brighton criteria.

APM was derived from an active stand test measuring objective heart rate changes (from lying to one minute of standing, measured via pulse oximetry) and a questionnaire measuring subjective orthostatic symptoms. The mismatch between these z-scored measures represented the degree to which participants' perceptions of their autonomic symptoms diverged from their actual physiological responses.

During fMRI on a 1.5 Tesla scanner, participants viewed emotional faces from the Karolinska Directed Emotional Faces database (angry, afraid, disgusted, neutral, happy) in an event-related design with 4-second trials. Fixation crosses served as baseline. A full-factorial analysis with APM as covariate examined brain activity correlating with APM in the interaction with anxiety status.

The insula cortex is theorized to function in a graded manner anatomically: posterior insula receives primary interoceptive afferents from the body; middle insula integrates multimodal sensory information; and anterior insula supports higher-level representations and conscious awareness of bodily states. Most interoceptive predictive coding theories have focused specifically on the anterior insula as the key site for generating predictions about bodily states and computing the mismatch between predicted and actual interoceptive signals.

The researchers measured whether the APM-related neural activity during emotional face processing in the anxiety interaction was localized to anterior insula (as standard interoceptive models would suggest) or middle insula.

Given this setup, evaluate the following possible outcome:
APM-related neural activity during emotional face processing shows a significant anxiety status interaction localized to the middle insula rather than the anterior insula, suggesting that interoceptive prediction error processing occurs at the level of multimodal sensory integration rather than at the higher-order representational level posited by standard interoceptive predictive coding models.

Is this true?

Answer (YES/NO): YES